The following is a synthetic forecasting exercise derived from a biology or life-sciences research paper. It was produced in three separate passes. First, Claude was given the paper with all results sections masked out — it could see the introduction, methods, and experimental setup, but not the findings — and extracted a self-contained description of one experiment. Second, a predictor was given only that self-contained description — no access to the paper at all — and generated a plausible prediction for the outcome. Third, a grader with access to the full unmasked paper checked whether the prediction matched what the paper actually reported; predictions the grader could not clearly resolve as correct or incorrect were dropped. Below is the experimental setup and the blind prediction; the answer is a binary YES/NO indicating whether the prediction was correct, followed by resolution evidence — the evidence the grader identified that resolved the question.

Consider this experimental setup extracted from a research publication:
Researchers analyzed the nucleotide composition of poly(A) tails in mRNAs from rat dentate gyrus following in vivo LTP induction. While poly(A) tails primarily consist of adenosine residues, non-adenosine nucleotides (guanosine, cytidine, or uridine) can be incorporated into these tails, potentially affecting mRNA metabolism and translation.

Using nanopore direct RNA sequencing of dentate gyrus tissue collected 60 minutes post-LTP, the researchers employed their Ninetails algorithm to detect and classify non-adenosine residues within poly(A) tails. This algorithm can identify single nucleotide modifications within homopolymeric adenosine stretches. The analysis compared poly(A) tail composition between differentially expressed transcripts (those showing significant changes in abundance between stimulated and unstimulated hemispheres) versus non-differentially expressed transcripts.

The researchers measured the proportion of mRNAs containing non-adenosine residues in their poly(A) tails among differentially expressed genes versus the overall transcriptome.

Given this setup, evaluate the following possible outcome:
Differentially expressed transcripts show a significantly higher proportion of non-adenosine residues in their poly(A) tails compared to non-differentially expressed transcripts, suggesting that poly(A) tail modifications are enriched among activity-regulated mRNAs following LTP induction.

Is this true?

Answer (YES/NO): YES